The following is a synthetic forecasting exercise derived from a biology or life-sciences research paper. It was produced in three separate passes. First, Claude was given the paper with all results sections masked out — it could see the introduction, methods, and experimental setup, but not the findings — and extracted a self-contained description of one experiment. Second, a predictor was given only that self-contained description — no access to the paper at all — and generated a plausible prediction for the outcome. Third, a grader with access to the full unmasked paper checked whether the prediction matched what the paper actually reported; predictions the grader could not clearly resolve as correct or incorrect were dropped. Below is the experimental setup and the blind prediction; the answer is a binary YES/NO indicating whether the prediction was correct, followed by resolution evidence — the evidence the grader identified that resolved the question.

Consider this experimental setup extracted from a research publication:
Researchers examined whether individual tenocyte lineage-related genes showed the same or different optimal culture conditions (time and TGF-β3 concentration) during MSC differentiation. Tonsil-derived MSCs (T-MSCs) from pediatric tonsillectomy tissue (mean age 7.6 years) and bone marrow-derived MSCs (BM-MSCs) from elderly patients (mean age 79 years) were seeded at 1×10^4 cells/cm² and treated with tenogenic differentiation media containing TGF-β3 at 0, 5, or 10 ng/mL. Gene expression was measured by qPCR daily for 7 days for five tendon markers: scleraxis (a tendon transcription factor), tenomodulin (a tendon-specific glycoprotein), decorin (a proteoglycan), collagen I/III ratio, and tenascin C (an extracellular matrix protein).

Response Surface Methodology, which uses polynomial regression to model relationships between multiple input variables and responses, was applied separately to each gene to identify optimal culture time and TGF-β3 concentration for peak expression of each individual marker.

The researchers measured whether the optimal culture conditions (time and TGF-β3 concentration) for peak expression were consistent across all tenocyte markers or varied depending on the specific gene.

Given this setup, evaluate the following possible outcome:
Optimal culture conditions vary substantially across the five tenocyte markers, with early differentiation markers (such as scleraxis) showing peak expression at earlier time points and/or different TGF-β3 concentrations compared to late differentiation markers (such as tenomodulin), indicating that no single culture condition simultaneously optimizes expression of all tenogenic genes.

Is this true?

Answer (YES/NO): NO